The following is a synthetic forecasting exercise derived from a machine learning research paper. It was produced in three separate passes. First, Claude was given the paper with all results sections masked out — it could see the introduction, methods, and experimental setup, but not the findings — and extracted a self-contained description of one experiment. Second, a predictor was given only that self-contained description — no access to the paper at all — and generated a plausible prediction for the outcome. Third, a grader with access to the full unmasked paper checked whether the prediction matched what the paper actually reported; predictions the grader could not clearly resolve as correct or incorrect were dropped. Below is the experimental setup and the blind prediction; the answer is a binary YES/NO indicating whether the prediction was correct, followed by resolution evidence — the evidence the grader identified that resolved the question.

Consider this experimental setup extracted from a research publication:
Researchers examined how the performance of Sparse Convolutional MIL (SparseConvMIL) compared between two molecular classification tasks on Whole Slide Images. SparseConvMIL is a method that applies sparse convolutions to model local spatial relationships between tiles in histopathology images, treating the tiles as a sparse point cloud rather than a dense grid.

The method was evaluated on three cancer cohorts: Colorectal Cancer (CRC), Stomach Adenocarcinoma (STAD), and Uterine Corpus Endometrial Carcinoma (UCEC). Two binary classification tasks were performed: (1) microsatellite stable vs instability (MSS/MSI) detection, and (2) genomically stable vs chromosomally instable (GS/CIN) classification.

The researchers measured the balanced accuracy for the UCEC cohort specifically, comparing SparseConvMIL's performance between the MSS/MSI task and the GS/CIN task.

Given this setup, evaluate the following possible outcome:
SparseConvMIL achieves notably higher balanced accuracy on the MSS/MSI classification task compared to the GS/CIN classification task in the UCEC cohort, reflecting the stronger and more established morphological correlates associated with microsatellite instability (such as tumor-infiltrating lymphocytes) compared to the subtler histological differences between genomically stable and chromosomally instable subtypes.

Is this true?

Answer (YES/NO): NO